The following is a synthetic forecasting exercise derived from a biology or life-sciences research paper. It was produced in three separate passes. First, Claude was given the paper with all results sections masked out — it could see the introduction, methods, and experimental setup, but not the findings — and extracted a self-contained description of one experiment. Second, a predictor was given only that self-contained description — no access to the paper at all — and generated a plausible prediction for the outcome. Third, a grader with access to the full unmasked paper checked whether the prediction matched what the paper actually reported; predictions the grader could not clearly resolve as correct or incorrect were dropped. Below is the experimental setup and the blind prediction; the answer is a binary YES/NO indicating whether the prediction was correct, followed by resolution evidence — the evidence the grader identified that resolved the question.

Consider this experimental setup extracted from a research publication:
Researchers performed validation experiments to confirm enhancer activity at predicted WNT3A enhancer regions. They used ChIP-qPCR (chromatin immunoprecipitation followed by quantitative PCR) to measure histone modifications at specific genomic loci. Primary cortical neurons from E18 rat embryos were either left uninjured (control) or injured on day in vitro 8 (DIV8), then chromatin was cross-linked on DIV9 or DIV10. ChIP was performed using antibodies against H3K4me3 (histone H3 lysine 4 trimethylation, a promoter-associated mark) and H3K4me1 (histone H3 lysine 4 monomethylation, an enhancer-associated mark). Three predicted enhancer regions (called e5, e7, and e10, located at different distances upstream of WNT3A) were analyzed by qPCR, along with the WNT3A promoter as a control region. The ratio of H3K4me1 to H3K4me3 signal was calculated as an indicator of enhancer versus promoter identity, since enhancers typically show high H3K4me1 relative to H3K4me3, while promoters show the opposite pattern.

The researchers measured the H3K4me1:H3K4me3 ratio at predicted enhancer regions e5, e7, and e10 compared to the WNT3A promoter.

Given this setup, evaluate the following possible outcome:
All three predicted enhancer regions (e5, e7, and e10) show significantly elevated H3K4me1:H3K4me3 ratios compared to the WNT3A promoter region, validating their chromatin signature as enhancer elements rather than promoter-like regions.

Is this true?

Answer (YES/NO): NO